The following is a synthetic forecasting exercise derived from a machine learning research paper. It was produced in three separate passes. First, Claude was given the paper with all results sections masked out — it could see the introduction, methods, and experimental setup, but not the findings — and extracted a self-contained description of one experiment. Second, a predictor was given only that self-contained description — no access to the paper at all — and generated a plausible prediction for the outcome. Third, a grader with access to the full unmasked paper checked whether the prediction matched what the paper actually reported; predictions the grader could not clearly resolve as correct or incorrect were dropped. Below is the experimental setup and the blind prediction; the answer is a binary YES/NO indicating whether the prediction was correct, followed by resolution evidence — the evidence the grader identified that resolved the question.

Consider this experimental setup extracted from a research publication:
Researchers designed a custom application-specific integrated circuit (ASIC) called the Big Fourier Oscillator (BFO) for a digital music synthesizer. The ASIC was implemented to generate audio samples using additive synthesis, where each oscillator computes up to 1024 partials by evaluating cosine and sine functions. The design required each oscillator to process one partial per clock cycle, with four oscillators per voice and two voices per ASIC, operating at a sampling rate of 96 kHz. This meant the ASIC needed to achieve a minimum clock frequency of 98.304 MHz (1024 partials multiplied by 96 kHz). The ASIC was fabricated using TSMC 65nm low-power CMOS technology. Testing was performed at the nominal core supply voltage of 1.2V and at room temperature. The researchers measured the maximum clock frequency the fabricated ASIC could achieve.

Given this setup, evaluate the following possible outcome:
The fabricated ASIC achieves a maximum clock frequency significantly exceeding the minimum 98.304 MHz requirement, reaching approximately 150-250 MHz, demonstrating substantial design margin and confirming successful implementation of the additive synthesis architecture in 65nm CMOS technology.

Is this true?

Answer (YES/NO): YES